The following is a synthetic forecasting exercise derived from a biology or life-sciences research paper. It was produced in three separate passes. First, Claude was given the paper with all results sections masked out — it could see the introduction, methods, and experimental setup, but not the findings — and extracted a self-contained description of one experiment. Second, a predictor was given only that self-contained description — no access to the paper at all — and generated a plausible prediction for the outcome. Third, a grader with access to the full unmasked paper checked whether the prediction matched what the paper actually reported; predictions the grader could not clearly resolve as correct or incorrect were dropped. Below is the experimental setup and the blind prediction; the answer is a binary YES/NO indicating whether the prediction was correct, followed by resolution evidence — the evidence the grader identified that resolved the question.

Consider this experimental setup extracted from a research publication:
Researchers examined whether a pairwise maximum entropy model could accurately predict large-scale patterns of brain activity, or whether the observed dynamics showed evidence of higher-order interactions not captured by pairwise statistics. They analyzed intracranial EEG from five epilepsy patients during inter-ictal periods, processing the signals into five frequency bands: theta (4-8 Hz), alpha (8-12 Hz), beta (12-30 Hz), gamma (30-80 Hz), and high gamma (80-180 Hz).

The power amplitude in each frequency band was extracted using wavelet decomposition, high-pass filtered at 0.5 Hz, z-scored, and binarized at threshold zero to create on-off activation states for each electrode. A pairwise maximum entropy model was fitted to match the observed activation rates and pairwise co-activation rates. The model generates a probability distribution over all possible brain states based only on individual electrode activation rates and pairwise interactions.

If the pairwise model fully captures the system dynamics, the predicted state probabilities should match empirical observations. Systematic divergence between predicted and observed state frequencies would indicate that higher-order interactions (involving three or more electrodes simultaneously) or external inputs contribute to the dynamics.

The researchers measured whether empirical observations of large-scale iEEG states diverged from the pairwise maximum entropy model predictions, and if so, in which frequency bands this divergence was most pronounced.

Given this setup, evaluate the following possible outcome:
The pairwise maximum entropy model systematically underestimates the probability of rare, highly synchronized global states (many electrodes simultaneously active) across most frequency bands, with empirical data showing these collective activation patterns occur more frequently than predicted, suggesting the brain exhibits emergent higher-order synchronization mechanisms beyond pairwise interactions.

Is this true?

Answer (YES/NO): NO